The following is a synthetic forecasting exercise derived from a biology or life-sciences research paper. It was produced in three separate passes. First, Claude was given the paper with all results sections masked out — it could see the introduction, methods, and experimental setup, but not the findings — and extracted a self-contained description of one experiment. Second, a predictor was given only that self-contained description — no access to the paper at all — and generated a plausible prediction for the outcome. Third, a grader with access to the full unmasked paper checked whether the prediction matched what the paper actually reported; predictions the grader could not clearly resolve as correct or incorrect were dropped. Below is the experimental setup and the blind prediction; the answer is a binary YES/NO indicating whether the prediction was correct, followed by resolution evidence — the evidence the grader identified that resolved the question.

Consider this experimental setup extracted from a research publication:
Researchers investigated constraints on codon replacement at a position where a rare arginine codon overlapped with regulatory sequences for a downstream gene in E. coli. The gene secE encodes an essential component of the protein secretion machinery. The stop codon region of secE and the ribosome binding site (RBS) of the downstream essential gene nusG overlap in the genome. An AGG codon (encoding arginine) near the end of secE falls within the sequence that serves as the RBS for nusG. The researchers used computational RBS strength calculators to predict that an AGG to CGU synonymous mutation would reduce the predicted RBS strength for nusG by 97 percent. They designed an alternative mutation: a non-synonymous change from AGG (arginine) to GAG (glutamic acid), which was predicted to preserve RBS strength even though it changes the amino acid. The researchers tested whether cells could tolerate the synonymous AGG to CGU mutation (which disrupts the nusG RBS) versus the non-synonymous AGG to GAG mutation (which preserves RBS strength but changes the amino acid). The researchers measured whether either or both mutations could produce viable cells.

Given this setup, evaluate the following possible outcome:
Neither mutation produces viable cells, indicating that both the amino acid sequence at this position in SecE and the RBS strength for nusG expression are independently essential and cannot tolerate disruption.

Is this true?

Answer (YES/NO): NO